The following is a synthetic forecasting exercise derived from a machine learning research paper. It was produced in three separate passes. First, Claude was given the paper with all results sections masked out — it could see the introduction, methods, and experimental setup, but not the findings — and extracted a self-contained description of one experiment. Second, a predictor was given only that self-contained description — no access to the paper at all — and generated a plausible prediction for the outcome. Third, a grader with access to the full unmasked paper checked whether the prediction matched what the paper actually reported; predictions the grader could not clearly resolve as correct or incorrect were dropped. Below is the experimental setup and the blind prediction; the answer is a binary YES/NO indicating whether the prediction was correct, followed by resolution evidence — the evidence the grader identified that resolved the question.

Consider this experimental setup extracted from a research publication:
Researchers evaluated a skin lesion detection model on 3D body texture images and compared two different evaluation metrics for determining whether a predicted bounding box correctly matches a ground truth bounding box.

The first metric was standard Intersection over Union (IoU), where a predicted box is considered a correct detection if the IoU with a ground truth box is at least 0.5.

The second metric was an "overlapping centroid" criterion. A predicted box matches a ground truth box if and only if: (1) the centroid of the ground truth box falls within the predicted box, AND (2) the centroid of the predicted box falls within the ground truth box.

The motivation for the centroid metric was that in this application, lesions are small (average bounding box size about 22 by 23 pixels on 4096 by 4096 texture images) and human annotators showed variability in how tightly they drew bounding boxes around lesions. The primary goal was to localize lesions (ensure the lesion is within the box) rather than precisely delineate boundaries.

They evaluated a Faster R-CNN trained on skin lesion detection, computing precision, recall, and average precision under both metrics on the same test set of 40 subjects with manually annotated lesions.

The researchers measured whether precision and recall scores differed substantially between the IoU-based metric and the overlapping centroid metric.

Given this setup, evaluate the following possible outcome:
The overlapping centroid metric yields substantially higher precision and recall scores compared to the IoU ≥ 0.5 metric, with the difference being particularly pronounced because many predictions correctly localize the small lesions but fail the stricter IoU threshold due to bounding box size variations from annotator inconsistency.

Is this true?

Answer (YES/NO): YES